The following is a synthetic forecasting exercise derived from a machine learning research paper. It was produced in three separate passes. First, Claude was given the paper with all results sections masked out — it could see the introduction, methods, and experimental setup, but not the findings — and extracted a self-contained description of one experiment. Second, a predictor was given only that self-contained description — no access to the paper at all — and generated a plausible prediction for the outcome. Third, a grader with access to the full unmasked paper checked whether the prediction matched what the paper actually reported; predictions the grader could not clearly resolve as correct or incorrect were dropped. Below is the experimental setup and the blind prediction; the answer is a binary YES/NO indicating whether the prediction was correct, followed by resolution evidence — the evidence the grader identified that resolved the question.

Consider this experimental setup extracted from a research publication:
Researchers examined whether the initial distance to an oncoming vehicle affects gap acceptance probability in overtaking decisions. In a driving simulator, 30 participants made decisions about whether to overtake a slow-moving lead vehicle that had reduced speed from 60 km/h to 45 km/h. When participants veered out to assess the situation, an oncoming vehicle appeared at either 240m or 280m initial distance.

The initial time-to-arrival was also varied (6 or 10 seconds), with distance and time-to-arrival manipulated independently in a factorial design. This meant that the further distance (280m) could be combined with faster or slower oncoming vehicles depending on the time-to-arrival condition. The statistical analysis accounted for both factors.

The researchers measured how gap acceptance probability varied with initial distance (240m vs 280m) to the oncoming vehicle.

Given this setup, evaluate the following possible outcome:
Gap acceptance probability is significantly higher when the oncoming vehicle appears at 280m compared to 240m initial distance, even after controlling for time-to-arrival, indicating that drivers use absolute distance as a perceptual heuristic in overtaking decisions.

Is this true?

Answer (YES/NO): YES